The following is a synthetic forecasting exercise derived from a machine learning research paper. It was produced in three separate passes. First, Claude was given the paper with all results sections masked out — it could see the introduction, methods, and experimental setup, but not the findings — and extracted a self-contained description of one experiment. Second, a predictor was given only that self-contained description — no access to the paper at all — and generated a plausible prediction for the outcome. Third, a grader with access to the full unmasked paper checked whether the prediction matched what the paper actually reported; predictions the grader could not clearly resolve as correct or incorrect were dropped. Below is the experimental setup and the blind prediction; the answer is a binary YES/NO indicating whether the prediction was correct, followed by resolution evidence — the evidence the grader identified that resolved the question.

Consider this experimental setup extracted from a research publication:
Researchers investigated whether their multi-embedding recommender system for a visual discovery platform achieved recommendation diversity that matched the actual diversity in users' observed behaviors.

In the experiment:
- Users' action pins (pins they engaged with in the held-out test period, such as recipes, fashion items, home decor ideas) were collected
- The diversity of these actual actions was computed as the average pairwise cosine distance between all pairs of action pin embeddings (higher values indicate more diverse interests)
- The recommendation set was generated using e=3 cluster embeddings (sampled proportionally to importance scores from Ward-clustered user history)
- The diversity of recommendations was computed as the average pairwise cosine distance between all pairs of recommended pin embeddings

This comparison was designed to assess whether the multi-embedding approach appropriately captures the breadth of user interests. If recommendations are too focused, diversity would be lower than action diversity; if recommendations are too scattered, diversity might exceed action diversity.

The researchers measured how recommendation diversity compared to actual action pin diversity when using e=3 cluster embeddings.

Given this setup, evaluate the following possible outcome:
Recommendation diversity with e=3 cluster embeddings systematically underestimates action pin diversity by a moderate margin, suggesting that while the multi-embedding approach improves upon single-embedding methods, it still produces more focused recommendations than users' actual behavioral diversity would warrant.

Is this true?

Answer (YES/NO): NO